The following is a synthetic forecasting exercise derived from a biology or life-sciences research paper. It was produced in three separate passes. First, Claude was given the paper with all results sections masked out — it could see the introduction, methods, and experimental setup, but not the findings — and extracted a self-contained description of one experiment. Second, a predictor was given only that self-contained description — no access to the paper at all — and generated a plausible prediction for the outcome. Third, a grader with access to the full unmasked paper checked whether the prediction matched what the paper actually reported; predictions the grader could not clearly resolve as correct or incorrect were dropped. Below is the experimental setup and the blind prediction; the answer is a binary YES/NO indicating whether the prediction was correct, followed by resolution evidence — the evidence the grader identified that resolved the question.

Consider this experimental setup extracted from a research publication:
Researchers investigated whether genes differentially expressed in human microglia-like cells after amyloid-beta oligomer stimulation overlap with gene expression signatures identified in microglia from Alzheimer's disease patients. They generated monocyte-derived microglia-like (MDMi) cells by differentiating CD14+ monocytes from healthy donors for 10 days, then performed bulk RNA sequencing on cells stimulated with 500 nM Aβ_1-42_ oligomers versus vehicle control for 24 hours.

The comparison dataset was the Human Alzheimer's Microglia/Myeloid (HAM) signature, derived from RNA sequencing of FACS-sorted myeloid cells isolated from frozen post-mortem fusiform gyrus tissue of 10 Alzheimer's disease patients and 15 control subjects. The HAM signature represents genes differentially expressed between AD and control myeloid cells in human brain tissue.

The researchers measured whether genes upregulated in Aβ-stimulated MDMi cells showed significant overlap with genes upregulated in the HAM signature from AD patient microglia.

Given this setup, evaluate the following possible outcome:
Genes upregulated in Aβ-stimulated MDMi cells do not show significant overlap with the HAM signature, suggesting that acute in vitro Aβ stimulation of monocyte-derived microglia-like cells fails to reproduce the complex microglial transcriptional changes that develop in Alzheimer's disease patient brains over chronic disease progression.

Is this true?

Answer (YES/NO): YES